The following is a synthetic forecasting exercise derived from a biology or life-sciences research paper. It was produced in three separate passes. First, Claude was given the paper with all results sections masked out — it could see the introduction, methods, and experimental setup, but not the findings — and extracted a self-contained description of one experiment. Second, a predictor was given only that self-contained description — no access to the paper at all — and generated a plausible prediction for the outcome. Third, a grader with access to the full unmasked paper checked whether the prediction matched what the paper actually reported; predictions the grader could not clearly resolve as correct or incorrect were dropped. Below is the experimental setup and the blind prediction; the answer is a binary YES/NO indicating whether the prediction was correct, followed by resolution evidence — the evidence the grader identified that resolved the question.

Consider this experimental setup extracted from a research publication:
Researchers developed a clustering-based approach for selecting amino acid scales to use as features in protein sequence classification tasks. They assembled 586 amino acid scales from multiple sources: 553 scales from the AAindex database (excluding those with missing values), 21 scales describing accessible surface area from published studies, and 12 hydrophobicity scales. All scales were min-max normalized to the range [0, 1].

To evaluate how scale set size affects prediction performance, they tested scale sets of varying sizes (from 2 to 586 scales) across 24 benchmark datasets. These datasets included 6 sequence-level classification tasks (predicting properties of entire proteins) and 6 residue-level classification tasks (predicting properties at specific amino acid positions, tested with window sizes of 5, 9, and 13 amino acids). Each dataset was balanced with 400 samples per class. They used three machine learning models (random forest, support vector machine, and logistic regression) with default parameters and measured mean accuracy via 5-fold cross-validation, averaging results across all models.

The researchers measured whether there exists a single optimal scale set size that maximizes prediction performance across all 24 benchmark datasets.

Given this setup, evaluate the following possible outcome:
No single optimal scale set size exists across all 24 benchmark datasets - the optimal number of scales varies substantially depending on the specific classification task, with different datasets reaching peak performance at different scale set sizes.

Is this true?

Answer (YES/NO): YES